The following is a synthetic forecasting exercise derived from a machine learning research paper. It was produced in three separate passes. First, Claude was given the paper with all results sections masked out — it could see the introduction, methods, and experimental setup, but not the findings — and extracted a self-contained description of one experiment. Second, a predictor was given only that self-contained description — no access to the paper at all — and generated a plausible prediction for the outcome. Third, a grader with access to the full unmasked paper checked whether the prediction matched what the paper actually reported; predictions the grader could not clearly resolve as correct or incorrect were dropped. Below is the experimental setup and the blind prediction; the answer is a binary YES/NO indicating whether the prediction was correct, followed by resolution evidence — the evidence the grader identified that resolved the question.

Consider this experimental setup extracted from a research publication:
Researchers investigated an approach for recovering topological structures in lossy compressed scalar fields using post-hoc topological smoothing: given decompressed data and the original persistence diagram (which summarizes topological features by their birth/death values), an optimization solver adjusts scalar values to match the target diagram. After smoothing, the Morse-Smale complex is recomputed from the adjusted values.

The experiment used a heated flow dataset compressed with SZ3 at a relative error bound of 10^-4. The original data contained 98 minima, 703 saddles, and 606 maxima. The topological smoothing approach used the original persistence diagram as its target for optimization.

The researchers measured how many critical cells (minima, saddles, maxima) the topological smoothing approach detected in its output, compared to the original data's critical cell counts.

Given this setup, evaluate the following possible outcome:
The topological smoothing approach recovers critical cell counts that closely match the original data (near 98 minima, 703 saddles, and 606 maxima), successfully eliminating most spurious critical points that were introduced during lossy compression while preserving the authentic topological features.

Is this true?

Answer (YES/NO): NO